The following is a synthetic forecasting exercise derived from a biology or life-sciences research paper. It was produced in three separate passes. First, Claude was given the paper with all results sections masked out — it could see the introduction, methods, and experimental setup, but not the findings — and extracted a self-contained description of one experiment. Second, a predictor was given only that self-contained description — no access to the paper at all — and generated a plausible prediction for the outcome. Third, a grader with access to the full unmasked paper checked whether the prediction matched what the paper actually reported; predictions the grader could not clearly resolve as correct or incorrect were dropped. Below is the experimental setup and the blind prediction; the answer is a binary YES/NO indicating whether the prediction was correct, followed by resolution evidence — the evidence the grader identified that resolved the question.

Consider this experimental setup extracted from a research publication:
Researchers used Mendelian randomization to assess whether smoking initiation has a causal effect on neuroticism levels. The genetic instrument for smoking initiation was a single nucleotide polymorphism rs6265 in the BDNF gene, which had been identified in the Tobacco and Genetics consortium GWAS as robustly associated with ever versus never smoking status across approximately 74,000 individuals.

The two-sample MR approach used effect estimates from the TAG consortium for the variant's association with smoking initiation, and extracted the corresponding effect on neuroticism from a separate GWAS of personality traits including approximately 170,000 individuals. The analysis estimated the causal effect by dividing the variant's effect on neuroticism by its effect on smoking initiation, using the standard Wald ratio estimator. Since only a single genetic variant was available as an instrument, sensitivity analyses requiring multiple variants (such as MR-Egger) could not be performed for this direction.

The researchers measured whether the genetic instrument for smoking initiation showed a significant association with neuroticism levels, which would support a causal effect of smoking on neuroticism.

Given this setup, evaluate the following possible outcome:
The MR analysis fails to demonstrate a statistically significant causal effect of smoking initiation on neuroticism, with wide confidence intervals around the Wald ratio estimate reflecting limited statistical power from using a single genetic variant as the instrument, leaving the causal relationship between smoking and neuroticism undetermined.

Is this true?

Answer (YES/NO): YES